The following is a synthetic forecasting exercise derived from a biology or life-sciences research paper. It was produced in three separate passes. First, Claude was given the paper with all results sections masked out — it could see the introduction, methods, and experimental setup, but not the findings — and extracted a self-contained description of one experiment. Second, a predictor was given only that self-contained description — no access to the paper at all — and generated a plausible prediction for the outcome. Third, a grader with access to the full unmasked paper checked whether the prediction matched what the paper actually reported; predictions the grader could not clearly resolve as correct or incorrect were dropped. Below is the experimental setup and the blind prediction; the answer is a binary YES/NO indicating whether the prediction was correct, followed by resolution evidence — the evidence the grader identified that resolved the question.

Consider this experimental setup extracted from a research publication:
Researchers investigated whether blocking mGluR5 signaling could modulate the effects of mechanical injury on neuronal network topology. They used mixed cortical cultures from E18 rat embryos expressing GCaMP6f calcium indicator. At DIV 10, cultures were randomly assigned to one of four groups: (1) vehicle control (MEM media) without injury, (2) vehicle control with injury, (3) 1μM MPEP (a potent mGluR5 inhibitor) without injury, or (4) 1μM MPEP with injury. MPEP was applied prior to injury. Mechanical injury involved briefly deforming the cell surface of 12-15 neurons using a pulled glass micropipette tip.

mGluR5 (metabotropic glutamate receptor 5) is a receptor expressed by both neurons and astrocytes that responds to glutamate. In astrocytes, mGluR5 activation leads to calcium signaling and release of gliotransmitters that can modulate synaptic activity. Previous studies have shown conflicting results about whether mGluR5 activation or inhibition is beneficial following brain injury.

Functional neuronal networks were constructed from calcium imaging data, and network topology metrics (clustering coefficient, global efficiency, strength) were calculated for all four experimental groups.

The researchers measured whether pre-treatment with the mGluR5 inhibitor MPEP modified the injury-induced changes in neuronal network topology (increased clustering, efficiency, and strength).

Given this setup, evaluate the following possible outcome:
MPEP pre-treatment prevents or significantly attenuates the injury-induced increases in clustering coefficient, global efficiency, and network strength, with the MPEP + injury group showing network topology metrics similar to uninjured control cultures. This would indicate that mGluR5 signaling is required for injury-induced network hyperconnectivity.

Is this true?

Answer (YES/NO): YES